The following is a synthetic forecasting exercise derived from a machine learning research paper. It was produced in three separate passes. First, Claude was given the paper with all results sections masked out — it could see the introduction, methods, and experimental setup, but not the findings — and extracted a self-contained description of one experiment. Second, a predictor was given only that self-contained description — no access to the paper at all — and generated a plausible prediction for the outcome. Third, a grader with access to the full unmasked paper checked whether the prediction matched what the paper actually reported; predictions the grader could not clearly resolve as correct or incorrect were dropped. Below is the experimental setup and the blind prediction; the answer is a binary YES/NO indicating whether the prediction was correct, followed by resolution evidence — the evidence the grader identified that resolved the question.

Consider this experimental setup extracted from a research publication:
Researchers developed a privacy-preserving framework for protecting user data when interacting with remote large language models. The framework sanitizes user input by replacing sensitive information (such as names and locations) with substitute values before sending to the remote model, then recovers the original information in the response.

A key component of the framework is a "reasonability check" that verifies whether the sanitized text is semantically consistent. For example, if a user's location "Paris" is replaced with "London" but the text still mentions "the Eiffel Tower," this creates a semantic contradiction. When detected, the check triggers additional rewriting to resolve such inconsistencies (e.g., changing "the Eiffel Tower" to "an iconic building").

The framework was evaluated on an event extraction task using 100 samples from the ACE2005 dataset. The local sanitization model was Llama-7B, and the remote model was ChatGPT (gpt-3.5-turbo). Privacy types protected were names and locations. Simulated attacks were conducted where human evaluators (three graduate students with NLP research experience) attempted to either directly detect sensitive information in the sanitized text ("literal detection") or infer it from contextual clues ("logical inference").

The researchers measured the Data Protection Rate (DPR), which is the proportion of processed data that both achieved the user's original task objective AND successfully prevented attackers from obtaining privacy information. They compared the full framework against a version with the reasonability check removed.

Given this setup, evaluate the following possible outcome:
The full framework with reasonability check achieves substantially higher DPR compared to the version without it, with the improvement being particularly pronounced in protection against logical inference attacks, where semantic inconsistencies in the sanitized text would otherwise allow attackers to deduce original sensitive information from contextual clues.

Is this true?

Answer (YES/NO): YES